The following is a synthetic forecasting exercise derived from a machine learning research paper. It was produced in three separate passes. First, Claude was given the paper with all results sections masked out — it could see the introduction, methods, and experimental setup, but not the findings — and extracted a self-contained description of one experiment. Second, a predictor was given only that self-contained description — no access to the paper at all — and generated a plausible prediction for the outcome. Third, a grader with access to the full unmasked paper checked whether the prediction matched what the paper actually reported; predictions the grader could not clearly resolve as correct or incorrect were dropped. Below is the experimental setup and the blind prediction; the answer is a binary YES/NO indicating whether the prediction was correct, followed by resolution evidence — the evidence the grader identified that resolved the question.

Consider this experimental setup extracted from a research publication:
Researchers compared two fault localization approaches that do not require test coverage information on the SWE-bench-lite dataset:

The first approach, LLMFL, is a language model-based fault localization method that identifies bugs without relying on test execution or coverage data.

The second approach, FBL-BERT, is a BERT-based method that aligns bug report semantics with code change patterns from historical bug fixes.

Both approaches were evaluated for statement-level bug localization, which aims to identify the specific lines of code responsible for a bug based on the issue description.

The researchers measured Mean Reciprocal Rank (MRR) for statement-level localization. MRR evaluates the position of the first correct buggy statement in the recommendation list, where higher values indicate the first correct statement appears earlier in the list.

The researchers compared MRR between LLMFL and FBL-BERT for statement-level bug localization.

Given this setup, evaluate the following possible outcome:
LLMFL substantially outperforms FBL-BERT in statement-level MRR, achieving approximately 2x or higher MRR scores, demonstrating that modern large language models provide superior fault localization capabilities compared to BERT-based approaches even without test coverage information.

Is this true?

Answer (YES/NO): NO